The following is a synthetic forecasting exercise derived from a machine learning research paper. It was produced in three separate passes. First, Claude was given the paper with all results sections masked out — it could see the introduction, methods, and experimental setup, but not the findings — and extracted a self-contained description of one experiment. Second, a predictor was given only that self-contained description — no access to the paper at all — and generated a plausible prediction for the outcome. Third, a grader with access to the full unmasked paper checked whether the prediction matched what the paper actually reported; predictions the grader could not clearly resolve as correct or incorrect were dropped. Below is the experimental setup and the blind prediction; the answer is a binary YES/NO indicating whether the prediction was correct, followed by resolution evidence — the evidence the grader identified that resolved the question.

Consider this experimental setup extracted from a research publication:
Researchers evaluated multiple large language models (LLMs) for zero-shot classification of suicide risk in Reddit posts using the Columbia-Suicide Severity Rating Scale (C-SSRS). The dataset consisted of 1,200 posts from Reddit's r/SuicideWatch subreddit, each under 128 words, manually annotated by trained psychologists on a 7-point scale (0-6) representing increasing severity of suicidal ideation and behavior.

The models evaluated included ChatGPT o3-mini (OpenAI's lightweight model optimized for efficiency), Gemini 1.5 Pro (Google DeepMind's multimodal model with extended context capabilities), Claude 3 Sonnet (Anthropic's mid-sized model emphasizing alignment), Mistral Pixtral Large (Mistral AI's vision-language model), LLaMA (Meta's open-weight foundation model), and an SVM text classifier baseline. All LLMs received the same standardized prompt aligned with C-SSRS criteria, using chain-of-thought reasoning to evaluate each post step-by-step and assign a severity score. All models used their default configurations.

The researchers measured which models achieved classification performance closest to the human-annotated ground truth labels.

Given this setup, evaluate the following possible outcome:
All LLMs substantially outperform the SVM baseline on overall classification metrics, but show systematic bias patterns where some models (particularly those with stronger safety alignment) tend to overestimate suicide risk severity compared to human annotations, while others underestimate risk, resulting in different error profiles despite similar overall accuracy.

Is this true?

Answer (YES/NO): NO